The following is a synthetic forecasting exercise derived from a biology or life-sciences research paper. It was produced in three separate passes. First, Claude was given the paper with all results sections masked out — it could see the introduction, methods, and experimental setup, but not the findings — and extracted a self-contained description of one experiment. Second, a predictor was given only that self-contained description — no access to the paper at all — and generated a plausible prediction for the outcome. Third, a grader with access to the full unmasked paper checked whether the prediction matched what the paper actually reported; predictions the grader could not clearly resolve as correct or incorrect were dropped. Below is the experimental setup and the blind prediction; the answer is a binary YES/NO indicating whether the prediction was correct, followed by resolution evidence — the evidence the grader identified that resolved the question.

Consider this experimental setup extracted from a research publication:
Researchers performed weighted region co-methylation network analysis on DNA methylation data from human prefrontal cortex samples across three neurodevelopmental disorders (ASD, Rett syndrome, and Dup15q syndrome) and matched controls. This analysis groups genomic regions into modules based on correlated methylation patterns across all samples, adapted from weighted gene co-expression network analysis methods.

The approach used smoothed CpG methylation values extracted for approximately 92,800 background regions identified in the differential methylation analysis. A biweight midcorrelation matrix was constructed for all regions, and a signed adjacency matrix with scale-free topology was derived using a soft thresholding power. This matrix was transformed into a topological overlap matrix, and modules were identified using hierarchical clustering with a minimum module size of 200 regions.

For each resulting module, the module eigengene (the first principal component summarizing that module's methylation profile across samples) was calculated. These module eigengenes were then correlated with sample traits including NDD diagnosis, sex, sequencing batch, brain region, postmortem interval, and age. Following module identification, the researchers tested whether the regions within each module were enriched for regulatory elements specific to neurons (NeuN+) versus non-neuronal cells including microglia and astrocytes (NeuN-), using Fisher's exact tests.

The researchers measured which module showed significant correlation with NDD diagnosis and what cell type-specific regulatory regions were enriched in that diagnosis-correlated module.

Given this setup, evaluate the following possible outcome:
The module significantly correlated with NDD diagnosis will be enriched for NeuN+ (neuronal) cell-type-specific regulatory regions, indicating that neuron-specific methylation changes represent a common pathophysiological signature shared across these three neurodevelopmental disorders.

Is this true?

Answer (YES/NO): YES